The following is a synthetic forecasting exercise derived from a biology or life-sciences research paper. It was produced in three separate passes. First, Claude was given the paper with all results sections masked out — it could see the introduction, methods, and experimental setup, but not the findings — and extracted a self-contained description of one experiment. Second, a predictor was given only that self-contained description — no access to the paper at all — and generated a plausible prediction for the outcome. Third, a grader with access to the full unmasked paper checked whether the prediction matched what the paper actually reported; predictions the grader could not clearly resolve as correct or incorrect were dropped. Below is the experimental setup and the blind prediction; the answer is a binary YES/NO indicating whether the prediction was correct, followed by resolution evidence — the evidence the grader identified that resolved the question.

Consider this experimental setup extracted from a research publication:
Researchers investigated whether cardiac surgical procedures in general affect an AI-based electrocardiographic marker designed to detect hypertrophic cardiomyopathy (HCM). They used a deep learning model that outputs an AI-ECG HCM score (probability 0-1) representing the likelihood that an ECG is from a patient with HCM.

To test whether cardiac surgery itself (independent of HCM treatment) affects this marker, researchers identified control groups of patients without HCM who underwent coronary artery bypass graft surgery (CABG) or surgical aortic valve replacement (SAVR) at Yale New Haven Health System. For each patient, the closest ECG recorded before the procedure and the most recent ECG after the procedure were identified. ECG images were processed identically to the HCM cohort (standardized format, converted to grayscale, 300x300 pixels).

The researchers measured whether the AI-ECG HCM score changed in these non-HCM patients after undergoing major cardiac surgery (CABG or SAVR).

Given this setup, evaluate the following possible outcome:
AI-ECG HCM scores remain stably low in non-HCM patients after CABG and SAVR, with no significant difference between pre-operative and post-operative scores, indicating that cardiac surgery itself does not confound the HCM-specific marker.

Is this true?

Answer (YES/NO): NO